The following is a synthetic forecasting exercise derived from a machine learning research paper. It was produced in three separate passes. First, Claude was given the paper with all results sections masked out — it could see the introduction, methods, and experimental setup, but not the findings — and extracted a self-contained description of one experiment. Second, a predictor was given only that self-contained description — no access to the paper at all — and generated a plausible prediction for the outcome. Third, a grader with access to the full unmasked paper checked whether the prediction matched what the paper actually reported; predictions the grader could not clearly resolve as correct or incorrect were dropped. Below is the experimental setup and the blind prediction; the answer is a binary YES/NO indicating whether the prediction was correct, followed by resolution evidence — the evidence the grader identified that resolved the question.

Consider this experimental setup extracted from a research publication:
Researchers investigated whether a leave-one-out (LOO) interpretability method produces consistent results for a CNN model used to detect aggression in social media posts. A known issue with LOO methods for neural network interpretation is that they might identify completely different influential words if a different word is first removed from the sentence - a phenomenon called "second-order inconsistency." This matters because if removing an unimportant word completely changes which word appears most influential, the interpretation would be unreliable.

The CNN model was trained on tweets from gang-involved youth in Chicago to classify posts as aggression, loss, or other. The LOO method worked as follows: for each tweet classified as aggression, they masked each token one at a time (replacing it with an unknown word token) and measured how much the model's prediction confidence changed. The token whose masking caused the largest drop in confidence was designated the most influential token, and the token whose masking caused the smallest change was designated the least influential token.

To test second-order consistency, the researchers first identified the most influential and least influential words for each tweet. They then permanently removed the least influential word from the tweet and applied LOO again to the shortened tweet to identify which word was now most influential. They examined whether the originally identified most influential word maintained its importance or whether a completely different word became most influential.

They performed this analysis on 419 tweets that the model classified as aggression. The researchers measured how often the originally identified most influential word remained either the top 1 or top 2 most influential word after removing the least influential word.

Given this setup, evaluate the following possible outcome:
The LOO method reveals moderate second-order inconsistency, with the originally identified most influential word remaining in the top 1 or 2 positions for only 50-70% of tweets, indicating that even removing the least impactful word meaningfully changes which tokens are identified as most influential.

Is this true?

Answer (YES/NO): NO